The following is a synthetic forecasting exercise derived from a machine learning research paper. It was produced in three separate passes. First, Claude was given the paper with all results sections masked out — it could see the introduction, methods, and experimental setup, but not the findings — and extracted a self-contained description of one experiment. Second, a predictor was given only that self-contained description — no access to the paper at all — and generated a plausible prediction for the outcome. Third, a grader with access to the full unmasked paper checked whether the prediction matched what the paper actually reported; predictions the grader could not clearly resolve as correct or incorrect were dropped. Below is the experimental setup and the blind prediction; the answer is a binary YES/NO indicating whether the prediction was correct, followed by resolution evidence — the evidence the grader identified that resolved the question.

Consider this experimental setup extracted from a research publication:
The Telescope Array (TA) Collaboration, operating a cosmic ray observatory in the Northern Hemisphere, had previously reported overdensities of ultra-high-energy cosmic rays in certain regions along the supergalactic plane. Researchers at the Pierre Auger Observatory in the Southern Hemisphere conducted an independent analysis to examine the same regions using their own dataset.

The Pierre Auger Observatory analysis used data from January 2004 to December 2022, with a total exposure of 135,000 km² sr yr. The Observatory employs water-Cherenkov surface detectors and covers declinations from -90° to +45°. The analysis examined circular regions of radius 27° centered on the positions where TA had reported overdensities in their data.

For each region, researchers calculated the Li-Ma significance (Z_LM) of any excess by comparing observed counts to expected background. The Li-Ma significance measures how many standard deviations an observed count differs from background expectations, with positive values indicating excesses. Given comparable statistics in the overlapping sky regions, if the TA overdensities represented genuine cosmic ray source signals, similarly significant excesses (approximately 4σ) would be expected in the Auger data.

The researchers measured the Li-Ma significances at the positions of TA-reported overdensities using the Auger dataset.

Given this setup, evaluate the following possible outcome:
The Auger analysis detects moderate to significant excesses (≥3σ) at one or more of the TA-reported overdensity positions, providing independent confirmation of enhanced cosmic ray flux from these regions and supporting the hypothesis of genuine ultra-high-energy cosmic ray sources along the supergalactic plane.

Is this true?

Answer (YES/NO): NO